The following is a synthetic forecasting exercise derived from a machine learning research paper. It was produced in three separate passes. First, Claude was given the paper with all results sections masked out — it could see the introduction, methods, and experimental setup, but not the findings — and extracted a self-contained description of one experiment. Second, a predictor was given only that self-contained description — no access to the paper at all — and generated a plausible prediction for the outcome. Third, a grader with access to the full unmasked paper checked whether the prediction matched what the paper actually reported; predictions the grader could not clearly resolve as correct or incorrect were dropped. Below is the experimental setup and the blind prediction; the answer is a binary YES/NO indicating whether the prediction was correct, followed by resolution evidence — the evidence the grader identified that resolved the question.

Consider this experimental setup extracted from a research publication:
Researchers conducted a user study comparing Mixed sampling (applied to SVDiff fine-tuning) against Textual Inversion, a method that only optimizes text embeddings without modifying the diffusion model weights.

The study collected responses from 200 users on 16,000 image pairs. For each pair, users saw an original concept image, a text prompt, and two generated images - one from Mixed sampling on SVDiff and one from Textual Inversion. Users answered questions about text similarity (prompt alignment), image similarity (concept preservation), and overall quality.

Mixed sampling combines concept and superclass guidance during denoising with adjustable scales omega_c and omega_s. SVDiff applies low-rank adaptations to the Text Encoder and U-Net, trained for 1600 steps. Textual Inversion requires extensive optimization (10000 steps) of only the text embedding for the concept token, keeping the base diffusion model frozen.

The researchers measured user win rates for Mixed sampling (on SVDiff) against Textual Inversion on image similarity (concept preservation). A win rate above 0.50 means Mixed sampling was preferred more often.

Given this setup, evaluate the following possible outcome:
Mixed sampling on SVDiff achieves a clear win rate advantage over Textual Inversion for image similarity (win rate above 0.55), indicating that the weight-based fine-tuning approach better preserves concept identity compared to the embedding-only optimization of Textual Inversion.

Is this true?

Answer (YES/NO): YES